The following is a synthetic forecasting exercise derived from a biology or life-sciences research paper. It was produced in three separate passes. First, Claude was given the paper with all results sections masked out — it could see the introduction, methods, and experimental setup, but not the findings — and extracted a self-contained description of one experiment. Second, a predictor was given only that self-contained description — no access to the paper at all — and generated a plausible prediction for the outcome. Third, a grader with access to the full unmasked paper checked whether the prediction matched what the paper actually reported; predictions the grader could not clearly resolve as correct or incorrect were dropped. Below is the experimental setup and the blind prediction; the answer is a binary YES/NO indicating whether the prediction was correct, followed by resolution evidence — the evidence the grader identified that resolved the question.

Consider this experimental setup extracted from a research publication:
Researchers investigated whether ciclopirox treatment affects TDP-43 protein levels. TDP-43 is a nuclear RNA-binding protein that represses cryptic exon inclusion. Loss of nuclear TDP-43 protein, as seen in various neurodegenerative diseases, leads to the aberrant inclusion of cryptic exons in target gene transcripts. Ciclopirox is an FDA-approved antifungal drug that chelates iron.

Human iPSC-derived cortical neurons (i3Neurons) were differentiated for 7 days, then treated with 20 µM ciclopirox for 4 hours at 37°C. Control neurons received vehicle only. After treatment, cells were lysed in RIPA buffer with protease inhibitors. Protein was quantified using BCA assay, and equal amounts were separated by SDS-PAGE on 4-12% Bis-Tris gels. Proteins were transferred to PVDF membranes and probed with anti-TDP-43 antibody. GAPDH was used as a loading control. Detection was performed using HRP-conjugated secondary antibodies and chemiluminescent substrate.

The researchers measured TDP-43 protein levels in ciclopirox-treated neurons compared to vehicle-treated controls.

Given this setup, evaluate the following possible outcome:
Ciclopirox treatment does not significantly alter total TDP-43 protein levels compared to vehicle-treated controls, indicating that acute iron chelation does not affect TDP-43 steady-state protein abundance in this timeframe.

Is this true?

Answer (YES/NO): NO